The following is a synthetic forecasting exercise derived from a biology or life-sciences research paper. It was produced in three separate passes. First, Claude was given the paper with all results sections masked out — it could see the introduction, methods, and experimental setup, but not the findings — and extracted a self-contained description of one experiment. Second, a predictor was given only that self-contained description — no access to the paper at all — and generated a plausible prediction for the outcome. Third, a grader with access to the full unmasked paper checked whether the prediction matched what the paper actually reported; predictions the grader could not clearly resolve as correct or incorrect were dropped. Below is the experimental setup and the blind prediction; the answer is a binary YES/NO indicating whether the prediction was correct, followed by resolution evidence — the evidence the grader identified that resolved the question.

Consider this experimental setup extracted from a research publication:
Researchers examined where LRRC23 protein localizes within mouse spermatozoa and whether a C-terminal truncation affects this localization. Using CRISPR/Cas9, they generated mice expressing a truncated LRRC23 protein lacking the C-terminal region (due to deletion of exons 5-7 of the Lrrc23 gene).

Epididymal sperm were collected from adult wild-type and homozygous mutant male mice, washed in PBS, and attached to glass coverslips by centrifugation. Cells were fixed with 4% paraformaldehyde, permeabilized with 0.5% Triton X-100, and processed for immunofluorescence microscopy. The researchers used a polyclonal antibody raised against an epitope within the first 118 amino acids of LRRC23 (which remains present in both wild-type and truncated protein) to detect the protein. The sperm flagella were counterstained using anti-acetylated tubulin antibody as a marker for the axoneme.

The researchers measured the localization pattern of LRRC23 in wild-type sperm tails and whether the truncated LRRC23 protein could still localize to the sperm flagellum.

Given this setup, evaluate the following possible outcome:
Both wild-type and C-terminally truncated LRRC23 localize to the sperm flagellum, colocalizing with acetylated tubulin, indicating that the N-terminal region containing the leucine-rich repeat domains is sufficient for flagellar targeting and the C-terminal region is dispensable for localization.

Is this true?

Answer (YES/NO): NO